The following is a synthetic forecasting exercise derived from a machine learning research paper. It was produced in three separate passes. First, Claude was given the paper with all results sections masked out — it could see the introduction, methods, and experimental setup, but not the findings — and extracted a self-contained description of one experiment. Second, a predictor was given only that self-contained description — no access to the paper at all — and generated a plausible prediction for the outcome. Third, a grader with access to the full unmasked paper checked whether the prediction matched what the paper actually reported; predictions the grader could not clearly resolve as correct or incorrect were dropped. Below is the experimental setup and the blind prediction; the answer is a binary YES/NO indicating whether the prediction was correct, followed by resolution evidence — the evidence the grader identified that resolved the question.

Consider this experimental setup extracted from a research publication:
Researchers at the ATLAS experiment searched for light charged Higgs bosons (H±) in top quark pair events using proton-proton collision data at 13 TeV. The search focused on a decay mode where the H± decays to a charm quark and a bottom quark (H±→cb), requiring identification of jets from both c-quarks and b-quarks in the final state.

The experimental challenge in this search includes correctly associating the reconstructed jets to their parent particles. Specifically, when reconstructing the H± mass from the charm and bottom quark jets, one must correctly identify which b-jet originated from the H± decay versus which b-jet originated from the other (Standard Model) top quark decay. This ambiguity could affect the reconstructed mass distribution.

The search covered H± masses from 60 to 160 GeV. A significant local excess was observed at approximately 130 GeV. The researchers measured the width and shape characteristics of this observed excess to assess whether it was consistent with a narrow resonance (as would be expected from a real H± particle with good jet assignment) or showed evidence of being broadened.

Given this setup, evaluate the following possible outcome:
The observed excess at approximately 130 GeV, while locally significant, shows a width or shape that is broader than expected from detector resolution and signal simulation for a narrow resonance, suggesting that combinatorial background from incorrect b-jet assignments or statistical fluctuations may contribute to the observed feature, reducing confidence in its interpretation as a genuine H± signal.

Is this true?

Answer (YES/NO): NO